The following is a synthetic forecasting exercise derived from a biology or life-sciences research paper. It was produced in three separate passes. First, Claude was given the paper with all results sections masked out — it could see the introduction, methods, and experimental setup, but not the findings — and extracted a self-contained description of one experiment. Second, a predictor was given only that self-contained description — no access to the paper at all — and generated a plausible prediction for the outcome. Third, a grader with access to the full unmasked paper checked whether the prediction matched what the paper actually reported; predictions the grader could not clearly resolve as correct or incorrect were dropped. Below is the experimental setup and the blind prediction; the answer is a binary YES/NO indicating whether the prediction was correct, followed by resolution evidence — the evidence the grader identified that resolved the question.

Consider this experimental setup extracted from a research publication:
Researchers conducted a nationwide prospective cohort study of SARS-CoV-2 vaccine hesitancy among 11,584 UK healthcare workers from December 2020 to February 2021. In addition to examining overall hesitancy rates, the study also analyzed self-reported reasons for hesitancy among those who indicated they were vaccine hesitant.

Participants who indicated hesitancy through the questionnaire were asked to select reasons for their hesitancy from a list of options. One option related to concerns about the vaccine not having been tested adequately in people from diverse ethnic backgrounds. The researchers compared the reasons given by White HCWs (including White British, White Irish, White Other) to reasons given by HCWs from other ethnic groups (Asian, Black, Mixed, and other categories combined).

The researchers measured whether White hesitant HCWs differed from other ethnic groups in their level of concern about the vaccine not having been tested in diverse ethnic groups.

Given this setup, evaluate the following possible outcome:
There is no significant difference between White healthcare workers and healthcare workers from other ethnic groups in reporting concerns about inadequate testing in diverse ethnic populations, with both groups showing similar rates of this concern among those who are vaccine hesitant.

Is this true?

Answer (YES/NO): NO